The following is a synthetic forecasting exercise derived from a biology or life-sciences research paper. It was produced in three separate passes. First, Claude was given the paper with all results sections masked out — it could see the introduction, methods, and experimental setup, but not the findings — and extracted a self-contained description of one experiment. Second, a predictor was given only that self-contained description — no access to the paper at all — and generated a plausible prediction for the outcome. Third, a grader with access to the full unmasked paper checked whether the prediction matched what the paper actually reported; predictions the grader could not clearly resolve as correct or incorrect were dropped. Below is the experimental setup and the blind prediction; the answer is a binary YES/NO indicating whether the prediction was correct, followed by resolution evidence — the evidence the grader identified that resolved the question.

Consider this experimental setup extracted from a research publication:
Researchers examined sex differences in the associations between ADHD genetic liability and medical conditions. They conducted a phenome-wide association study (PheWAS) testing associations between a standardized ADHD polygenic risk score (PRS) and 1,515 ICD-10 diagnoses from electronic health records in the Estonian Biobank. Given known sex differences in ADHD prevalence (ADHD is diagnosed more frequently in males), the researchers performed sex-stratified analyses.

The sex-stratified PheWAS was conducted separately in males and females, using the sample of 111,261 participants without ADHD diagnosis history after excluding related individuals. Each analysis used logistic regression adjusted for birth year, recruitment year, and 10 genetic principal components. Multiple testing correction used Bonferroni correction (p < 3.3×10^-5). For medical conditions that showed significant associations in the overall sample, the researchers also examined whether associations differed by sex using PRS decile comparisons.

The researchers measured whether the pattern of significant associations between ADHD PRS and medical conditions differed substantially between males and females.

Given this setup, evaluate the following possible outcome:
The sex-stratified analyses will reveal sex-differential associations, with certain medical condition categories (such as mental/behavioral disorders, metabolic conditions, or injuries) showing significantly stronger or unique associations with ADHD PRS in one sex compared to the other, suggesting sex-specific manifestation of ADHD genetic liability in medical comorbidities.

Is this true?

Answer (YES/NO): NO